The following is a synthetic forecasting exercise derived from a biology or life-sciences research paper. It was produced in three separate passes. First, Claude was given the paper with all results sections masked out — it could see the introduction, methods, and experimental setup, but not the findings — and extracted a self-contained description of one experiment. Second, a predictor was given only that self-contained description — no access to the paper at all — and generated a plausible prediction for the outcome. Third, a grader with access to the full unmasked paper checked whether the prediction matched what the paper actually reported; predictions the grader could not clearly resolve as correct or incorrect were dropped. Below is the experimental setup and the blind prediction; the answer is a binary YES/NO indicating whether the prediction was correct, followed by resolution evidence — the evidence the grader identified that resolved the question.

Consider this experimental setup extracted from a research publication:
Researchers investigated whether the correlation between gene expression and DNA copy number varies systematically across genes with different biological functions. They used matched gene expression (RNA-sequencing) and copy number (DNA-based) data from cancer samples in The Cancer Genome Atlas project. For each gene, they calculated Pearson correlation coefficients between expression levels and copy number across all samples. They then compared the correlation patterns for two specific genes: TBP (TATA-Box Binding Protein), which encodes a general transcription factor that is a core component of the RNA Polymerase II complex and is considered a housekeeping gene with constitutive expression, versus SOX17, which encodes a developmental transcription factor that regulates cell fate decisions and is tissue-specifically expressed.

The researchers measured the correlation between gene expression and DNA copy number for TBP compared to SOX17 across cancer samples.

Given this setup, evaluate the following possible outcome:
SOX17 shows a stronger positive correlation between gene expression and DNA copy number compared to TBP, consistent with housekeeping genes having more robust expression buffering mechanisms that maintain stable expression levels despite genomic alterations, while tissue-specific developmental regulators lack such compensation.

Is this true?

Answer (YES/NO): NO